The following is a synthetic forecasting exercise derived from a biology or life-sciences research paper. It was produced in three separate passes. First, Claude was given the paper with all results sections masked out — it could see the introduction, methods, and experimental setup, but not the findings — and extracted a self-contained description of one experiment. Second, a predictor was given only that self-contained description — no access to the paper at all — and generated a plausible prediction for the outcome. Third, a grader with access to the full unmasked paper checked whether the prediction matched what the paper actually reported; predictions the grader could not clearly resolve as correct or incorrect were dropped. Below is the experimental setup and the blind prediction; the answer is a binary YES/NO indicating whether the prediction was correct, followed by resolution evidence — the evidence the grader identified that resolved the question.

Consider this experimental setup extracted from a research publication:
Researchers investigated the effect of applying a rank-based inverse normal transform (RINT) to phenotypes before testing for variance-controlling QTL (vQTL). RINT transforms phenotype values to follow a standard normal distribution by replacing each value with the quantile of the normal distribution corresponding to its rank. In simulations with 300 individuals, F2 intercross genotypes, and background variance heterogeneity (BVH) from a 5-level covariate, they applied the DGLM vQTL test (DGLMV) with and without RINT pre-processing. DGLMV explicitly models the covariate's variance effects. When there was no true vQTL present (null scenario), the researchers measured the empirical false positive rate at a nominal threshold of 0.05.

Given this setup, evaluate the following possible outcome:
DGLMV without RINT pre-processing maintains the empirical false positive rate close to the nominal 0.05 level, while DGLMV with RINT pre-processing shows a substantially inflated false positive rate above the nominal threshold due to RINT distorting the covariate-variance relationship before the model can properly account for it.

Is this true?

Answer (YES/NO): NO